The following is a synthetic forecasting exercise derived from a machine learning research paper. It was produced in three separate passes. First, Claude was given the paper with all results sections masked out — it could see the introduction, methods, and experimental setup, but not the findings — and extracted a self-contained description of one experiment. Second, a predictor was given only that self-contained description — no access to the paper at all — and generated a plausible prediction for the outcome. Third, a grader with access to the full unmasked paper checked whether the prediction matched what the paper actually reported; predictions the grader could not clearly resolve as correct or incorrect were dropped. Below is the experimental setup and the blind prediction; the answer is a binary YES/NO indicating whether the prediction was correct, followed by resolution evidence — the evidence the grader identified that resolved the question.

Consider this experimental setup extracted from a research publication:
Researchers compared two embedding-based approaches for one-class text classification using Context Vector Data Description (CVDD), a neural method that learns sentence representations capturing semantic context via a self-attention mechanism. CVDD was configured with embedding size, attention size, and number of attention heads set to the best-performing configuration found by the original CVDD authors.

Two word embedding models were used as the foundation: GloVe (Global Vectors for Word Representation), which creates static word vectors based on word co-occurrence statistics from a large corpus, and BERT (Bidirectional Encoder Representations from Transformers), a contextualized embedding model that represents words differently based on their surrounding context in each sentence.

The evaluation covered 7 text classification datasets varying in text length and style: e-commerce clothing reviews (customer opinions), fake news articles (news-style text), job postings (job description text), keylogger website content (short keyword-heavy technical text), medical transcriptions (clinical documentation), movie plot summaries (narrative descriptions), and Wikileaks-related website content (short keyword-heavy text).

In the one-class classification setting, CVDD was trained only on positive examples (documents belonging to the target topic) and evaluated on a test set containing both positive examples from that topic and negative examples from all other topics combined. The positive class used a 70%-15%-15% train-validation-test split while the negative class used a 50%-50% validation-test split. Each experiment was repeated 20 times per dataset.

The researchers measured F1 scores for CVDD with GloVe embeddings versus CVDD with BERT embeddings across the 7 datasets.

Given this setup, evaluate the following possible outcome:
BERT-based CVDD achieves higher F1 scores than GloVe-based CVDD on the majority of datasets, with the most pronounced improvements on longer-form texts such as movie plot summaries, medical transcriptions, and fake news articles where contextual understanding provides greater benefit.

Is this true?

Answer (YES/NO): NO